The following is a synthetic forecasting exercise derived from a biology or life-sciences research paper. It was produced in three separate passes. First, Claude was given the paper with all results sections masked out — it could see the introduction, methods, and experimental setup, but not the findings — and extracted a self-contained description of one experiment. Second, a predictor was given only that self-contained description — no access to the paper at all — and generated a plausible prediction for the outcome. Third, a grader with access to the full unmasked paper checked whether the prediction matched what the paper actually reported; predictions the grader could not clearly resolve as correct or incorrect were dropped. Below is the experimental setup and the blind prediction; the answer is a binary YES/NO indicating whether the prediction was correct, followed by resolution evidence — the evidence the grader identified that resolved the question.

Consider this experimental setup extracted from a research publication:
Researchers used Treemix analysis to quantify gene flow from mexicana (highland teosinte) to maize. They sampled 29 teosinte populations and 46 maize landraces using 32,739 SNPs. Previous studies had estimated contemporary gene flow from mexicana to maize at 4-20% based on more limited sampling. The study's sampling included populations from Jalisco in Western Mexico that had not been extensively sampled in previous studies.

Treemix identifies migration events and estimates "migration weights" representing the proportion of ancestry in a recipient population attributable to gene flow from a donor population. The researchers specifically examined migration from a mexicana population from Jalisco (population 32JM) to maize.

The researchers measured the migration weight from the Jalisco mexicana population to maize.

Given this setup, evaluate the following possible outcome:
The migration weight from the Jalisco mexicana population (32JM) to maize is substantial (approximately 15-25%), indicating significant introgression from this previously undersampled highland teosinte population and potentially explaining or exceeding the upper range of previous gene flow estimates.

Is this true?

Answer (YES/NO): NO